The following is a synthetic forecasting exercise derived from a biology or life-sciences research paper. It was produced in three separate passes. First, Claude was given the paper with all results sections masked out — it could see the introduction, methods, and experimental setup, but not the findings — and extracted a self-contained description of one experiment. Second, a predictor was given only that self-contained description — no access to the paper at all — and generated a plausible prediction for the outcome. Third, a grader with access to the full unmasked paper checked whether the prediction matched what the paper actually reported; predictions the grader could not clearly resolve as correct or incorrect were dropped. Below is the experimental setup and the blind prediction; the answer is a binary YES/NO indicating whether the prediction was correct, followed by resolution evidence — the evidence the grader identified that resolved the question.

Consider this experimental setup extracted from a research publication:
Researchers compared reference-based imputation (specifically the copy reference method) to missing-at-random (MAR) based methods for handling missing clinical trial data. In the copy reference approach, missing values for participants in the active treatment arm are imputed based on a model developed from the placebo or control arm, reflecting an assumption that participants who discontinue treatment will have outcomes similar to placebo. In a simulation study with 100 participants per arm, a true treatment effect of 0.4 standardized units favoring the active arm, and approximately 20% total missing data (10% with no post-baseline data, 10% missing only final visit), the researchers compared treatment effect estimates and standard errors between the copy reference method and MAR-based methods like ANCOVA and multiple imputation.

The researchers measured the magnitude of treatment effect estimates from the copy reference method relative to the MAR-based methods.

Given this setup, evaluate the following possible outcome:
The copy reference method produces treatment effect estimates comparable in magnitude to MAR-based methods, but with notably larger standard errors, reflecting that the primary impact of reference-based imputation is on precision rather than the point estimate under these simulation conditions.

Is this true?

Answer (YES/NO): NO